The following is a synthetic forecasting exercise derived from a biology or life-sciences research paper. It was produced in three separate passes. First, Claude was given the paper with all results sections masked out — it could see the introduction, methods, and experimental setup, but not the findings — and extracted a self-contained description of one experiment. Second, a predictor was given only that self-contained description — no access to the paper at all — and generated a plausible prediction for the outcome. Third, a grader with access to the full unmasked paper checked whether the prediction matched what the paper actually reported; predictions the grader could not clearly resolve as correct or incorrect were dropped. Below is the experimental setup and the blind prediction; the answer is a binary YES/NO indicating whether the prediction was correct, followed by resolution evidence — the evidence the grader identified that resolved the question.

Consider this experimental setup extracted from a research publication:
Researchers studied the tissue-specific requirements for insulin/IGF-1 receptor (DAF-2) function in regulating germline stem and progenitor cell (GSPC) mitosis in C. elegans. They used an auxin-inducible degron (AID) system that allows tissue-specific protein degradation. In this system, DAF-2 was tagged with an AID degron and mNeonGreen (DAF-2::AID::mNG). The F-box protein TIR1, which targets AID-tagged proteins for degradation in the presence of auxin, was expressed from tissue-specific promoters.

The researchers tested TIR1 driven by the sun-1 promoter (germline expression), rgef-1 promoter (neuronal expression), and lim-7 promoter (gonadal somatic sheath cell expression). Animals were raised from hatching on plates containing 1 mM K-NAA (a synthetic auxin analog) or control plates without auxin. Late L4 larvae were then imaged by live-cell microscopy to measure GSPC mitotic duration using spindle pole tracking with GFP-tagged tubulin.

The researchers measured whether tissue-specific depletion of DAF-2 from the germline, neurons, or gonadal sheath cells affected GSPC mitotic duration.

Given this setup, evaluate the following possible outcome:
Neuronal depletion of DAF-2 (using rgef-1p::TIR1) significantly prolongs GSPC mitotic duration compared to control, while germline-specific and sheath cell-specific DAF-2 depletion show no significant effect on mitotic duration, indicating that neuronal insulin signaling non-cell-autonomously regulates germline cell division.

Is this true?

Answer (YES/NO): NO